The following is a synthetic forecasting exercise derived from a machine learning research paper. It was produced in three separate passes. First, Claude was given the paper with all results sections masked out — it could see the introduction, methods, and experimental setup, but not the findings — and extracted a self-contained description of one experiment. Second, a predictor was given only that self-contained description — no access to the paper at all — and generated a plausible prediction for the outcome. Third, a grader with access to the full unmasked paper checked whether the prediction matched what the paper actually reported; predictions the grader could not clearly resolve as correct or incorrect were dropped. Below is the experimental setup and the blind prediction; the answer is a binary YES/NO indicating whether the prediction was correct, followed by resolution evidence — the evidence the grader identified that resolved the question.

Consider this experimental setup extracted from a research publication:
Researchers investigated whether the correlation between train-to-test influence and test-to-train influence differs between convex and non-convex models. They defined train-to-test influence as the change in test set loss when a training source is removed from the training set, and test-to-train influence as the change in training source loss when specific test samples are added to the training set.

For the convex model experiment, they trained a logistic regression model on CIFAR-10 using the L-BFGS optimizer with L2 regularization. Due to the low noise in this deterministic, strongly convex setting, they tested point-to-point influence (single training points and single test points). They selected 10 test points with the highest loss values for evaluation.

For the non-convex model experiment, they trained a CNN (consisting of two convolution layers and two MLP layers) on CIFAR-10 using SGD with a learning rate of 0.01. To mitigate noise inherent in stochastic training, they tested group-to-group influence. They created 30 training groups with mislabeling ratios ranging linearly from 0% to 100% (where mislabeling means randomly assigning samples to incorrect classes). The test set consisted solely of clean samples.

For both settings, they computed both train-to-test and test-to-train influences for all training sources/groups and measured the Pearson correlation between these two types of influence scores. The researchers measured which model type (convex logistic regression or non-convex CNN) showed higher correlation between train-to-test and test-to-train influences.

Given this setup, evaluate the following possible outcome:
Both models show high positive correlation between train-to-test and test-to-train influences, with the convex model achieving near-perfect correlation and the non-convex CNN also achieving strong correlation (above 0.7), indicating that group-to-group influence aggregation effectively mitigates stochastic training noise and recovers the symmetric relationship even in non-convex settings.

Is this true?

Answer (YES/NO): YES